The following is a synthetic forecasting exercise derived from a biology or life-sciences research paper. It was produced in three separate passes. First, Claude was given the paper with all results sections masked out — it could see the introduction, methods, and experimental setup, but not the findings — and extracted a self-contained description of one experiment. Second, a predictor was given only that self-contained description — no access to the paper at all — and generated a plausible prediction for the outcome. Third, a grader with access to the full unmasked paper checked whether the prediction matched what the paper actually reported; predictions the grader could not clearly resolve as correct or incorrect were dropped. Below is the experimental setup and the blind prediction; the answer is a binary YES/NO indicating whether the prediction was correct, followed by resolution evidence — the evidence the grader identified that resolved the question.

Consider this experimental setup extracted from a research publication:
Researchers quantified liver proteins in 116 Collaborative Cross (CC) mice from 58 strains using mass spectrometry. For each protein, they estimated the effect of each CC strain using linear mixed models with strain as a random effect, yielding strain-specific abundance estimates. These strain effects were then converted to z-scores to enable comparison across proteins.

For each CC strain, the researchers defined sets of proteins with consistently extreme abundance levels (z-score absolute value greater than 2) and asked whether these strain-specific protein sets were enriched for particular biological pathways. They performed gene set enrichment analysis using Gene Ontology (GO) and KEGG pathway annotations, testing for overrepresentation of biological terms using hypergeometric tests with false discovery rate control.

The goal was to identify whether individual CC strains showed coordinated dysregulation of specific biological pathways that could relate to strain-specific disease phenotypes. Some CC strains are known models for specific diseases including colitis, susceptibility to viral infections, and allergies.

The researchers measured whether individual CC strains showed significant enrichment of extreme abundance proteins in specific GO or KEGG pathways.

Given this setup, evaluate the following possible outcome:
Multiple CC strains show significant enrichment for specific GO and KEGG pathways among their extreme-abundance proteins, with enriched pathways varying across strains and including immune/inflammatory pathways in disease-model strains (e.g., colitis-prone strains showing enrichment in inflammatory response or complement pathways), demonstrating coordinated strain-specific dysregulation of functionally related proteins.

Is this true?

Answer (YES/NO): YES